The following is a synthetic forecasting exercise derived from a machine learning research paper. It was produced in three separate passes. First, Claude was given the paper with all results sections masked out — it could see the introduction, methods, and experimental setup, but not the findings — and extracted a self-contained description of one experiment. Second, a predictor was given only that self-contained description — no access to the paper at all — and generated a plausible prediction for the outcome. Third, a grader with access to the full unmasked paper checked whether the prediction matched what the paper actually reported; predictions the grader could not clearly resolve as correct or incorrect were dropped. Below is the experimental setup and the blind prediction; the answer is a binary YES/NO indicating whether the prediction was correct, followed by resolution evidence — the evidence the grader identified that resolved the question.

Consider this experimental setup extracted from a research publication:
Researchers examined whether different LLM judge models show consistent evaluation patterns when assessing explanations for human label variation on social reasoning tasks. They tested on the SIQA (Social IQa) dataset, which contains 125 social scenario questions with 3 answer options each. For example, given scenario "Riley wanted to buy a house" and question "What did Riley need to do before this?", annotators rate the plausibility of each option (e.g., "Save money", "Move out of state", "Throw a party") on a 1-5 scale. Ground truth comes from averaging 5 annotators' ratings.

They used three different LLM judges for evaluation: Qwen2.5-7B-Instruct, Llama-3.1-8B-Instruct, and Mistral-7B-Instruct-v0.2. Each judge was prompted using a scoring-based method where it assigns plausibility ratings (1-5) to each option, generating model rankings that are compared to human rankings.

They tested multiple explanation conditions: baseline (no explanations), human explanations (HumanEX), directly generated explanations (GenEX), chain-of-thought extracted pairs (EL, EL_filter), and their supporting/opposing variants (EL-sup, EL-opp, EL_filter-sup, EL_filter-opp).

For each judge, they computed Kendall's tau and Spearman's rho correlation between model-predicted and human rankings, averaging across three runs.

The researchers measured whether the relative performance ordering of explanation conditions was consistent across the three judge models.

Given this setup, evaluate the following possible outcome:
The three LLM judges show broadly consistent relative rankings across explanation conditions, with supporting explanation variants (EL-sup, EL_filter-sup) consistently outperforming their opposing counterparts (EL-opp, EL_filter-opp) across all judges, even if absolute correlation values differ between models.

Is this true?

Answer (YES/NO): YES